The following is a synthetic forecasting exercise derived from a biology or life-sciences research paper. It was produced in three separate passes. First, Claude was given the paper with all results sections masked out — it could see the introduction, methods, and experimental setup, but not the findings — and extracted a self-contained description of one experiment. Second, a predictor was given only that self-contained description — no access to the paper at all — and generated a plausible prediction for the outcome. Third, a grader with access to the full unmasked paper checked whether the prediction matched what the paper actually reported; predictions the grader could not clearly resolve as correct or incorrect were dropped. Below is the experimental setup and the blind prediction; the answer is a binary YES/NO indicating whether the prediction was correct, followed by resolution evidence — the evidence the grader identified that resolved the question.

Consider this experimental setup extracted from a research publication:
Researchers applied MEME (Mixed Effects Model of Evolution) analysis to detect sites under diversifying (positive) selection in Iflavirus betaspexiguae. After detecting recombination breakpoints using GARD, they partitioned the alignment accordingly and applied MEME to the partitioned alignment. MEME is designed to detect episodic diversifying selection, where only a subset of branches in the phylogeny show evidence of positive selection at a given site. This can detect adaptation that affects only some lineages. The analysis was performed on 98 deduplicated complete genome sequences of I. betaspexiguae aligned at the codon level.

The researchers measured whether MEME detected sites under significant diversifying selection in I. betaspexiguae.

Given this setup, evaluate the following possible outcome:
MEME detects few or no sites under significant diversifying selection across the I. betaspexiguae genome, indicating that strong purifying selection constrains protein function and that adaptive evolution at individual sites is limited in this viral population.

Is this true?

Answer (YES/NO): NO